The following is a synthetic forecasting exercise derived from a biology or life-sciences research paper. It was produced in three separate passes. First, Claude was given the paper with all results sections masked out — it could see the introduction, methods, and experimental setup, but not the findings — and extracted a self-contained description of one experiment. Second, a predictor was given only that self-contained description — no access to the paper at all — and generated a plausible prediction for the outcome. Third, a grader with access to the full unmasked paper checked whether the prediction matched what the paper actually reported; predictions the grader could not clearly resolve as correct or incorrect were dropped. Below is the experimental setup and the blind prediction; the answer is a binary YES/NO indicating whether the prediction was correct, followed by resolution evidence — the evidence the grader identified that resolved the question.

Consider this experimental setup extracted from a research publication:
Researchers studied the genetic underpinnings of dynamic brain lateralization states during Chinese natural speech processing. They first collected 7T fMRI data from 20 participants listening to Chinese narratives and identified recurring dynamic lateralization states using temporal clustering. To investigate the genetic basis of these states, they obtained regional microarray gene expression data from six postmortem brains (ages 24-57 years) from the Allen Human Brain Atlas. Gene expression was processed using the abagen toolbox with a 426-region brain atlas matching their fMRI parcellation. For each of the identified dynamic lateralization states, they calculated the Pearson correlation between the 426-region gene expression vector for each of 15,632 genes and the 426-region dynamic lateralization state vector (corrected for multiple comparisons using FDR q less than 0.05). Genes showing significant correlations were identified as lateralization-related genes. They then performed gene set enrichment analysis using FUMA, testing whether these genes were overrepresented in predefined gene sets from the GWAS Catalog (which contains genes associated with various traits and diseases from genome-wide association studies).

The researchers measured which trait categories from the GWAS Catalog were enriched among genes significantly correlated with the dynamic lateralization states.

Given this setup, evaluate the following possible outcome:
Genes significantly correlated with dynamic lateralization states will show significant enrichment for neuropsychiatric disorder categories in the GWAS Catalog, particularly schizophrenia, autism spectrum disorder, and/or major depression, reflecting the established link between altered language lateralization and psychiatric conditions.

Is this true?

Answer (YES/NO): YES